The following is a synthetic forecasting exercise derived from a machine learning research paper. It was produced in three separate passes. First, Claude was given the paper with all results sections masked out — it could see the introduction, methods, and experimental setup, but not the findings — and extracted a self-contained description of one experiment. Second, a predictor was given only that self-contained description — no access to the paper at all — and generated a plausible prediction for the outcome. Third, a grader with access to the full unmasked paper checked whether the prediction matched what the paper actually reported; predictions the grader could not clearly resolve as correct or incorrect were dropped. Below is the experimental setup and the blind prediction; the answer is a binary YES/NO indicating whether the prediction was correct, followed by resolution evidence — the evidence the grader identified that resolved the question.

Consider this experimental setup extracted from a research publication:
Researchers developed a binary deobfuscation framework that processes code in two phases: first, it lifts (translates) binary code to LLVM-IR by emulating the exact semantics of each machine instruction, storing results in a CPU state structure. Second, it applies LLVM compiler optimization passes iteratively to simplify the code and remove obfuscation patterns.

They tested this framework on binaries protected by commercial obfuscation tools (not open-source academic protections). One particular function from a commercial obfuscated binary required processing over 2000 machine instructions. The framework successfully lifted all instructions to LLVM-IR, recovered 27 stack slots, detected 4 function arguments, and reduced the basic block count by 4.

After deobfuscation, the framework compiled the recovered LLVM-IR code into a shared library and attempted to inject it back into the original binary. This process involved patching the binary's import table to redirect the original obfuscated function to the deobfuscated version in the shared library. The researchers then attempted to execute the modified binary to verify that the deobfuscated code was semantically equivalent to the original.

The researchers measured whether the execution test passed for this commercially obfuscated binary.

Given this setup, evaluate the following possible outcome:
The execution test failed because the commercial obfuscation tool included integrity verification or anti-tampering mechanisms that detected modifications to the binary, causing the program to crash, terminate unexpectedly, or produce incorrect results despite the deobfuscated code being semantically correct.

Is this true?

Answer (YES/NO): YES